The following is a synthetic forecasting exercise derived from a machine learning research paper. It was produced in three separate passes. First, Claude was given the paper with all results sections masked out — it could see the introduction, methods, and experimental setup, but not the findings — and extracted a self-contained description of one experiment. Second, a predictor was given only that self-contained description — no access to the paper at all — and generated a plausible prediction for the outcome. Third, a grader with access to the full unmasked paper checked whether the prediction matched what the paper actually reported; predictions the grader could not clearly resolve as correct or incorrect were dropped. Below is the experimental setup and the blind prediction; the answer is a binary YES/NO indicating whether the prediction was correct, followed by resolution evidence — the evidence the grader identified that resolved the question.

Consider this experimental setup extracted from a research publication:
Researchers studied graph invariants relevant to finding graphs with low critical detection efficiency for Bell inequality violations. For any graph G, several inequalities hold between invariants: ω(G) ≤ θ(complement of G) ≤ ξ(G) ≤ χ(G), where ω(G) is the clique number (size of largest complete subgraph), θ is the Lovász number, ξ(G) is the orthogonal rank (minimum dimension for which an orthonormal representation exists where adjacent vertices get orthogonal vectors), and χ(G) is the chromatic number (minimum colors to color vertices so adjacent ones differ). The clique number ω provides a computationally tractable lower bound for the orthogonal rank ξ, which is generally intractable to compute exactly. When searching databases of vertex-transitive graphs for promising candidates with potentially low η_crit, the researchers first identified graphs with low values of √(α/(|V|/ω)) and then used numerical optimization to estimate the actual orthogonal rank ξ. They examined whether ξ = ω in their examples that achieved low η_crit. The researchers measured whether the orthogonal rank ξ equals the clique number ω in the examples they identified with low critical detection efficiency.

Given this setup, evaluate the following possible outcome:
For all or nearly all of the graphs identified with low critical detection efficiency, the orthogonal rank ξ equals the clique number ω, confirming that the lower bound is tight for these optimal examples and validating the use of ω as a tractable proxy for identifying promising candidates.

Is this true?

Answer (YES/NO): YES